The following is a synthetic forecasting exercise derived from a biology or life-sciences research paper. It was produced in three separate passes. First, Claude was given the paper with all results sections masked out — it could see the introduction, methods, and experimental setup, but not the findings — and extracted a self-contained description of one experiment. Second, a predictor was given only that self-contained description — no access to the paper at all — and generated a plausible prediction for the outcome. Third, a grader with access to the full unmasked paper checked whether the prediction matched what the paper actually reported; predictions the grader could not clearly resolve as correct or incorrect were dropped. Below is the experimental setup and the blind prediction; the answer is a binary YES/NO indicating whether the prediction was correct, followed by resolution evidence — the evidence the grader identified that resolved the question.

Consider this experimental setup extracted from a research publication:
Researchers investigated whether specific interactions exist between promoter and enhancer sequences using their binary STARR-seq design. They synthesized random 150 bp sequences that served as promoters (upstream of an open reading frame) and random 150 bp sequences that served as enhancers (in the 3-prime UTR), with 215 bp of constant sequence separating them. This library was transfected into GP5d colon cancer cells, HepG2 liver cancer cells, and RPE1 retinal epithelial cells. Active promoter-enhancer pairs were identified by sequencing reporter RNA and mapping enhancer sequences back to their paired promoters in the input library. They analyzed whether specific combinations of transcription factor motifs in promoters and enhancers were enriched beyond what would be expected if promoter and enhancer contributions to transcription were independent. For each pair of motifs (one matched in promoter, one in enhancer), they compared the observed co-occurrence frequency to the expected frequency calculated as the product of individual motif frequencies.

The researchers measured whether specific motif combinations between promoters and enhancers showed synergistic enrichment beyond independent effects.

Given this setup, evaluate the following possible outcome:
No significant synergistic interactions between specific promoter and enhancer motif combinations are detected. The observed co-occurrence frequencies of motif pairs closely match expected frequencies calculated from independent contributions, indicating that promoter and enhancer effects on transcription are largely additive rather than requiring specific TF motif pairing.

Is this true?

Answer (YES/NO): YES